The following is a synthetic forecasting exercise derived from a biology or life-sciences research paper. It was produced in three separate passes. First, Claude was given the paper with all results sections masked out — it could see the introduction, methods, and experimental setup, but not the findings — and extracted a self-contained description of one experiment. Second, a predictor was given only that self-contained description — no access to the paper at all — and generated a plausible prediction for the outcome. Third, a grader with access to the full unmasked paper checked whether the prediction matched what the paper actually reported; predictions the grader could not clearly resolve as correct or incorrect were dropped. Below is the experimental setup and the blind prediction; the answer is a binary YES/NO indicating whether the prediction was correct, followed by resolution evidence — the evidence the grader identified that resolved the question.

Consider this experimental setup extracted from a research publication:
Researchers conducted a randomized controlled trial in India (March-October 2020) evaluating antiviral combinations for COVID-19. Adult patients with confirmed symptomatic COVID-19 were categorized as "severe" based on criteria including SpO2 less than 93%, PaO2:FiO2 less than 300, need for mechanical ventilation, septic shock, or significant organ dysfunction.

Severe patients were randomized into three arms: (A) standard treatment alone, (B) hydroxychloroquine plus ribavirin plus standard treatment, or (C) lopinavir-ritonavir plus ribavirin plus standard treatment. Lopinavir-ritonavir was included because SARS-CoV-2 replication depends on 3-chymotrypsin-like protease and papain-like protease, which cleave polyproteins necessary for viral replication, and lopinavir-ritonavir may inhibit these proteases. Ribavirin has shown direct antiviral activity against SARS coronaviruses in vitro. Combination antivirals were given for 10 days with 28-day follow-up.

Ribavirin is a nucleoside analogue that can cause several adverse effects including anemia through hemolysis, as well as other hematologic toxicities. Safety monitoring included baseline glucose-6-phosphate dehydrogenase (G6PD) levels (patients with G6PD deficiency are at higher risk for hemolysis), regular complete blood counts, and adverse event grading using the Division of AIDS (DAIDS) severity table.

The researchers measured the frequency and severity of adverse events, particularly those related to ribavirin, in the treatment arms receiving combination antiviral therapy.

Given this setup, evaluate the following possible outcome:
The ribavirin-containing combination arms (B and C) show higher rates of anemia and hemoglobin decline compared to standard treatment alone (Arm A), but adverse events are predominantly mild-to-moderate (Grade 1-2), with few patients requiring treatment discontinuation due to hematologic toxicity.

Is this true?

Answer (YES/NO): NO